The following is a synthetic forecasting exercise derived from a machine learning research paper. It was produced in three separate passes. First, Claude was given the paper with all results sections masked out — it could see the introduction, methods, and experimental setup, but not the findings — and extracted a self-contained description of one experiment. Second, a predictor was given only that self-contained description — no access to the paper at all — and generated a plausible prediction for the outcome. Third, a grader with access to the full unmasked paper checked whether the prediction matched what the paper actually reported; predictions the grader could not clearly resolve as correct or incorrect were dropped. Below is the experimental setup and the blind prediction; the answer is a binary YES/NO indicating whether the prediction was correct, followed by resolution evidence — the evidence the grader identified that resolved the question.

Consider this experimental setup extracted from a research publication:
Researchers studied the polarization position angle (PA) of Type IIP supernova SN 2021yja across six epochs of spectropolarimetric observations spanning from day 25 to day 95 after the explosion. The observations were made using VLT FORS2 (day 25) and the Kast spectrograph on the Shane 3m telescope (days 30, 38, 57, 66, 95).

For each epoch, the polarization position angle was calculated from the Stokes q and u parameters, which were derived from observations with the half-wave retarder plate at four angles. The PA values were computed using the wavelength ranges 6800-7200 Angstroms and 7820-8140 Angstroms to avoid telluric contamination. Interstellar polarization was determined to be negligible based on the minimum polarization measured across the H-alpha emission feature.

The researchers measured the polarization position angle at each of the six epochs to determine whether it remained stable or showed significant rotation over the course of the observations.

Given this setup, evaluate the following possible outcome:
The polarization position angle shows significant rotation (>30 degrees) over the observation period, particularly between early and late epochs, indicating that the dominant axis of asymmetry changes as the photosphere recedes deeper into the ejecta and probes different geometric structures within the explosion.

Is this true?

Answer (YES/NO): NO